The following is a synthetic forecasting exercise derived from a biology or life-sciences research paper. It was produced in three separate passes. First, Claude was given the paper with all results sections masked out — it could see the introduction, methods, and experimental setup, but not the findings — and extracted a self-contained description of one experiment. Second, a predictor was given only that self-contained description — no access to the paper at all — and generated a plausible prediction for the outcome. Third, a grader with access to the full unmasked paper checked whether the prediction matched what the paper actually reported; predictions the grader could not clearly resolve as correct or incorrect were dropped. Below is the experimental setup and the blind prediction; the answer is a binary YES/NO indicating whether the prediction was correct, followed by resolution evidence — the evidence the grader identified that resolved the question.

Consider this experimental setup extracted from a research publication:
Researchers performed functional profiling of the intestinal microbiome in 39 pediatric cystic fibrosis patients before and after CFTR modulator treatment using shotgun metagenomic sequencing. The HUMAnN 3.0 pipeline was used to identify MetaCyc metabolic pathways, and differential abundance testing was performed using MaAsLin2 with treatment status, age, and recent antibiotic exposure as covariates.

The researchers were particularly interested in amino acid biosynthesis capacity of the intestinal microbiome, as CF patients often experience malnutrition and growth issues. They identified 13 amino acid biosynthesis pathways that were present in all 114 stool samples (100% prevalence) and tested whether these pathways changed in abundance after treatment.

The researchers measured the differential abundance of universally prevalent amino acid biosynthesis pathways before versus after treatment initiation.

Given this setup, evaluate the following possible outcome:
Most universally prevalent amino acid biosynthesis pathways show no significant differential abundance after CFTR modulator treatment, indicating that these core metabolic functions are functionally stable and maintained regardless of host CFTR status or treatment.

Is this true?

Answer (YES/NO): NO